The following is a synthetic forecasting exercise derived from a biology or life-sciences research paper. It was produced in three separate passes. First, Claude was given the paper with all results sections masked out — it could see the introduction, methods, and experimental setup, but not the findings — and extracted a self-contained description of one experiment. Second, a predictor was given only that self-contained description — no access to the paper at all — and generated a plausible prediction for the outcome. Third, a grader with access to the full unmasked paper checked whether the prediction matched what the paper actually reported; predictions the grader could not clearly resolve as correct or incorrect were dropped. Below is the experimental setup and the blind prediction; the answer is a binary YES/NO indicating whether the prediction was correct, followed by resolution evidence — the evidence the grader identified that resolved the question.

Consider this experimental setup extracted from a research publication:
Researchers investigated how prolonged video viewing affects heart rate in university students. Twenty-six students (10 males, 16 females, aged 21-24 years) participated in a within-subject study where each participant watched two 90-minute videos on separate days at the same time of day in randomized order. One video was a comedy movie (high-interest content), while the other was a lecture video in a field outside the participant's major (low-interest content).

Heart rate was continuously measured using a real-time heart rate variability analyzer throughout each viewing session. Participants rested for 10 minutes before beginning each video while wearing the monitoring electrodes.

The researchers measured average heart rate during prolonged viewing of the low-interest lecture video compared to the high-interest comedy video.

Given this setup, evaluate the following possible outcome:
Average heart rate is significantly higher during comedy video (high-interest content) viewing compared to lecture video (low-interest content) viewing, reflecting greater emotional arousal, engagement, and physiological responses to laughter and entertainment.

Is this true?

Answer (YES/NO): NO